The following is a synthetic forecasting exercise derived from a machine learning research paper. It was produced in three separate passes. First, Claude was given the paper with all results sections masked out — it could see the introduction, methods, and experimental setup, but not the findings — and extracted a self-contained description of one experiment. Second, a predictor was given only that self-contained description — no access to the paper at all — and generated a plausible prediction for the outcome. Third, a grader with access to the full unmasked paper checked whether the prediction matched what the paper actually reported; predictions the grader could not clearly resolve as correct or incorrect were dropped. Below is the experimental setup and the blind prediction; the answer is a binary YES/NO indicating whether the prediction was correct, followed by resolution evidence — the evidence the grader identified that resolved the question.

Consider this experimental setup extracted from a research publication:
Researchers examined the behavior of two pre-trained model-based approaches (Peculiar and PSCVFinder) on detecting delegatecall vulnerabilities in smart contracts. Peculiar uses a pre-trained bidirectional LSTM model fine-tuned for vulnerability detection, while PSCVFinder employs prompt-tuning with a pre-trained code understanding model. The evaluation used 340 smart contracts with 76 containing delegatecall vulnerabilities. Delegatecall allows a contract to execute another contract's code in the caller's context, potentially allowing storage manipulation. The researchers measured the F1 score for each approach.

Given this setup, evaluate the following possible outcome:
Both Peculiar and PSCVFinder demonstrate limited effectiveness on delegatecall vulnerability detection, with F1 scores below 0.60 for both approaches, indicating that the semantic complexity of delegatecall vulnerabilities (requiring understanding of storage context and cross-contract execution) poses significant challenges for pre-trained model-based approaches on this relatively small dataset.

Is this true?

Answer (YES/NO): NO